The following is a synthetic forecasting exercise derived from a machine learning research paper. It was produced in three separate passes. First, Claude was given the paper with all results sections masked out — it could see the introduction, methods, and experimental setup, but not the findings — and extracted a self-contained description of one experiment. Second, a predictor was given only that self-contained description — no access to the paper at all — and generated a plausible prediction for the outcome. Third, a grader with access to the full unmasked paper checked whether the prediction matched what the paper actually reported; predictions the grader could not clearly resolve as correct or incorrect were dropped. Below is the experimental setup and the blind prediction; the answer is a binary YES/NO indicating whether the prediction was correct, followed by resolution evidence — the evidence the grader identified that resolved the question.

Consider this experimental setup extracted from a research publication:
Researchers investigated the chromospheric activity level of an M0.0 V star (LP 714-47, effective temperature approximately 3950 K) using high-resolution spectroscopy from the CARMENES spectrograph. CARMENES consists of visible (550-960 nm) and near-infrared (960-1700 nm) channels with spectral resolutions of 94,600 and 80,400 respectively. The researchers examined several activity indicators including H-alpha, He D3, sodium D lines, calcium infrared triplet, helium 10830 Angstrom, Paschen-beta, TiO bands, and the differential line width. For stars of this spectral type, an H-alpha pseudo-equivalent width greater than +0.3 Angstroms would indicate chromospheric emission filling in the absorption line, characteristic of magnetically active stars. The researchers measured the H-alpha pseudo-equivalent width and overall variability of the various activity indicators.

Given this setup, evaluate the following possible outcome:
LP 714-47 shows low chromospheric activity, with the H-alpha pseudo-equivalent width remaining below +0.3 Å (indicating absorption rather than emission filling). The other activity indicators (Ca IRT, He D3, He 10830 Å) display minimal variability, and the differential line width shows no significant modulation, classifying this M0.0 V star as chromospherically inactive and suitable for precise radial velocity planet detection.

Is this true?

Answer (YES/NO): NO